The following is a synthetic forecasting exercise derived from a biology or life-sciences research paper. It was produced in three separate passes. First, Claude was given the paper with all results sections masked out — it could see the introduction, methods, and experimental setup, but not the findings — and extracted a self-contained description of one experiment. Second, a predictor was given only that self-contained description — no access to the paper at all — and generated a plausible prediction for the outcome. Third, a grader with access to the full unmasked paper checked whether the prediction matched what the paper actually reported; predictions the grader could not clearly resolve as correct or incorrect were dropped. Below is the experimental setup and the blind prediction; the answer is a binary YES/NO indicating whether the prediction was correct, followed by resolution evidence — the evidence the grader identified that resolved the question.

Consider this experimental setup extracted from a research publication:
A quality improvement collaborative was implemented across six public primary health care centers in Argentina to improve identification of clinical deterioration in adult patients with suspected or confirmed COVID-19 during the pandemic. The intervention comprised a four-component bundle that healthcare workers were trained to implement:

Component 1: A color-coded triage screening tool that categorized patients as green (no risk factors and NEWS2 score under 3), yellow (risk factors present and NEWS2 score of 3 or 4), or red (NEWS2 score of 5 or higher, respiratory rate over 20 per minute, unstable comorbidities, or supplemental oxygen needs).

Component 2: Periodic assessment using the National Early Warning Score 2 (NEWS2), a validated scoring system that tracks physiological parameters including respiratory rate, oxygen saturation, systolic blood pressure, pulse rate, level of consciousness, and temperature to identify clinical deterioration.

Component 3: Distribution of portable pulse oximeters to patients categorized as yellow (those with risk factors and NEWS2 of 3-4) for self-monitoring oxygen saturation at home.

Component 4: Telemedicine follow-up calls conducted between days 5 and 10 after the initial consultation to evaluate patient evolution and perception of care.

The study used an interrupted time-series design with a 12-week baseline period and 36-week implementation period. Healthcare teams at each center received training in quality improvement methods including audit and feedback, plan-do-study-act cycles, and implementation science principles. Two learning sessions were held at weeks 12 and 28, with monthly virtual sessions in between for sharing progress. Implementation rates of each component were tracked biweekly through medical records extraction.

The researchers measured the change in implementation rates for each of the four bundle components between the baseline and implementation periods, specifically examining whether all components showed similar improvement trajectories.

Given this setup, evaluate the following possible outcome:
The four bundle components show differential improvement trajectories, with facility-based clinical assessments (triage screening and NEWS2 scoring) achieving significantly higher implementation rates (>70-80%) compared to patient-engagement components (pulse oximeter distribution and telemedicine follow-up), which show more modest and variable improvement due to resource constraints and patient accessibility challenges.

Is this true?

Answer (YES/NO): NO